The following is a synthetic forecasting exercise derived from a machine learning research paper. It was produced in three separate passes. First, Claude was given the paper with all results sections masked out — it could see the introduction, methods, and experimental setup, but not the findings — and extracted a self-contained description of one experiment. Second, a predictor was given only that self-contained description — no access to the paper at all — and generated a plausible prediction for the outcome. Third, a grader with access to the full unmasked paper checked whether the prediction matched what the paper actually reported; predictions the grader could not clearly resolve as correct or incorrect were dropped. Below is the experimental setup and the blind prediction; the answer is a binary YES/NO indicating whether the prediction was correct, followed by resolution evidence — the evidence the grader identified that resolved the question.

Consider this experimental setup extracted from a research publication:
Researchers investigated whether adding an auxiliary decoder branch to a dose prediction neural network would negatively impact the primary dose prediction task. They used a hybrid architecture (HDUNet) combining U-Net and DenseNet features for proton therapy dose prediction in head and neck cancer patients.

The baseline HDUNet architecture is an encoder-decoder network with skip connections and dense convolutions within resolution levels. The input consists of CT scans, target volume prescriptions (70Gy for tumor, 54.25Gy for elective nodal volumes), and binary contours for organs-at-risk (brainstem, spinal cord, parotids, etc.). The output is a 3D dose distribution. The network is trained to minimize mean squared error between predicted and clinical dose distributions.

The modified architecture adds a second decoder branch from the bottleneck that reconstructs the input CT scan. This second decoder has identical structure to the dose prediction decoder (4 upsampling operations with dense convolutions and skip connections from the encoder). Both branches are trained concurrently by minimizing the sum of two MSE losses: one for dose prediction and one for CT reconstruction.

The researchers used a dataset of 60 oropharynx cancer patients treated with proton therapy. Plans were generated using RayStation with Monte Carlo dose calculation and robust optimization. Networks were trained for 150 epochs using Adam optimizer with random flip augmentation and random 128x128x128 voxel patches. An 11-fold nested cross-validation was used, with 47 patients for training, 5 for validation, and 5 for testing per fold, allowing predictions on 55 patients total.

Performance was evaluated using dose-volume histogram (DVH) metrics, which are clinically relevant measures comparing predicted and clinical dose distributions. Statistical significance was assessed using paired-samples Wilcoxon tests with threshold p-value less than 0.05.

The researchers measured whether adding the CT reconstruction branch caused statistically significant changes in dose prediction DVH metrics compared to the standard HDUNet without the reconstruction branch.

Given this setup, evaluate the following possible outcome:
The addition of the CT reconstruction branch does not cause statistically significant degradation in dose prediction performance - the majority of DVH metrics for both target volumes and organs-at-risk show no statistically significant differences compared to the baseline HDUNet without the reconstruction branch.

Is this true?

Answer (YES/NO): YES